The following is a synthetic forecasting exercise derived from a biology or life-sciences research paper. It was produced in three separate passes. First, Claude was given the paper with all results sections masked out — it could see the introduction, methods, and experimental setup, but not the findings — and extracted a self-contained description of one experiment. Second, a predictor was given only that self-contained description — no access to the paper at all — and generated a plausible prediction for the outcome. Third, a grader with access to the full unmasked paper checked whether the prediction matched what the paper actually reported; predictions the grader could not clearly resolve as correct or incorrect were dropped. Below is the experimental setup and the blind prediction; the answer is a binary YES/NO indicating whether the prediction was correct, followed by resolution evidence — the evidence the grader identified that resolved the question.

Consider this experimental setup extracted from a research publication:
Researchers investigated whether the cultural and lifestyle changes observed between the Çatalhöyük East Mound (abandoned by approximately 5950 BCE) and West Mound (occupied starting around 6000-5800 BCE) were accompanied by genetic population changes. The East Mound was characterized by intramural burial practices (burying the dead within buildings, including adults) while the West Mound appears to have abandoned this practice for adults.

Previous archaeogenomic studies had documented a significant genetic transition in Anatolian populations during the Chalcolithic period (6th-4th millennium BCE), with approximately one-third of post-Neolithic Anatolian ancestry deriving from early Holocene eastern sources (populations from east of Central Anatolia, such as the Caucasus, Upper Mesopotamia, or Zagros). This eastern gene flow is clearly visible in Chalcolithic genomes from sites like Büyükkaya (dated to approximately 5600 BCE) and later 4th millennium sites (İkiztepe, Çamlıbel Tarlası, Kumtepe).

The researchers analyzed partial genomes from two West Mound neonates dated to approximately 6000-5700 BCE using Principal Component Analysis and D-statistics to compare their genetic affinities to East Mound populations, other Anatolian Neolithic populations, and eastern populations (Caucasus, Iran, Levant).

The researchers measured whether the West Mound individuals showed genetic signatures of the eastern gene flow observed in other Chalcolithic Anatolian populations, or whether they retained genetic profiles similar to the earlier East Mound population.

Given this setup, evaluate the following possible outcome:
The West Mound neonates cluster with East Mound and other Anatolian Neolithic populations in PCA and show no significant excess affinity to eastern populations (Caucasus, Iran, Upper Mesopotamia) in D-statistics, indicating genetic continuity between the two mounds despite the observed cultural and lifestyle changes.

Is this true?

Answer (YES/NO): YES